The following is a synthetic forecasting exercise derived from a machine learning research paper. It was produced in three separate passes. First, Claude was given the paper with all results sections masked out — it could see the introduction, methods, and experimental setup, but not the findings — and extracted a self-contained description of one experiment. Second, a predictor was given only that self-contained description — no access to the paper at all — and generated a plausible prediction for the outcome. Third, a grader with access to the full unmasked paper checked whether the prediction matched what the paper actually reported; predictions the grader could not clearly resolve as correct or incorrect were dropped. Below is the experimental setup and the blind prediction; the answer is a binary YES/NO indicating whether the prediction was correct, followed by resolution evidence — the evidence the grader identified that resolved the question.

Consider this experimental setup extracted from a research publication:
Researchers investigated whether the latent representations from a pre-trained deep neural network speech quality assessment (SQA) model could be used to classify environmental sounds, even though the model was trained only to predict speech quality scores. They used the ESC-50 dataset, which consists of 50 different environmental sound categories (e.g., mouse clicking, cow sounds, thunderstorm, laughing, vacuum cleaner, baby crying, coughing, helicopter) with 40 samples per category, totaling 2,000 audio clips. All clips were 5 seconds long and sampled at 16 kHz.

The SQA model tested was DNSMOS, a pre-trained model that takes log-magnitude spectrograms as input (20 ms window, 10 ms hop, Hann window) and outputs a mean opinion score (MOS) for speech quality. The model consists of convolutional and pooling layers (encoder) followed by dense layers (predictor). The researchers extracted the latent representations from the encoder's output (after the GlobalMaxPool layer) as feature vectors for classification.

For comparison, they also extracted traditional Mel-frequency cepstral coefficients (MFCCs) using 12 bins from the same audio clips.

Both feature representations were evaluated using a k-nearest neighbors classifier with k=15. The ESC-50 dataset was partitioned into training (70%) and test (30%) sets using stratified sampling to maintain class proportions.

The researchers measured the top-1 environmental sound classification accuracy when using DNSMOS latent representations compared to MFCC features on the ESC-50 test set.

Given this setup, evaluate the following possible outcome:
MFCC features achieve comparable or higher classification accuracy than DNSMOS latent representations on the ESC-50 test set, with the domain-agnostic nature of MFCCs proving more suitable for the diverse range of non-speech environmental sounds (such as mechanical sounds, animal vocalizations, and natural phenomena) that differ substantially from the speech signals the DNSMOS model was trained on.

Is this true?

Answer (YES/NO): NO